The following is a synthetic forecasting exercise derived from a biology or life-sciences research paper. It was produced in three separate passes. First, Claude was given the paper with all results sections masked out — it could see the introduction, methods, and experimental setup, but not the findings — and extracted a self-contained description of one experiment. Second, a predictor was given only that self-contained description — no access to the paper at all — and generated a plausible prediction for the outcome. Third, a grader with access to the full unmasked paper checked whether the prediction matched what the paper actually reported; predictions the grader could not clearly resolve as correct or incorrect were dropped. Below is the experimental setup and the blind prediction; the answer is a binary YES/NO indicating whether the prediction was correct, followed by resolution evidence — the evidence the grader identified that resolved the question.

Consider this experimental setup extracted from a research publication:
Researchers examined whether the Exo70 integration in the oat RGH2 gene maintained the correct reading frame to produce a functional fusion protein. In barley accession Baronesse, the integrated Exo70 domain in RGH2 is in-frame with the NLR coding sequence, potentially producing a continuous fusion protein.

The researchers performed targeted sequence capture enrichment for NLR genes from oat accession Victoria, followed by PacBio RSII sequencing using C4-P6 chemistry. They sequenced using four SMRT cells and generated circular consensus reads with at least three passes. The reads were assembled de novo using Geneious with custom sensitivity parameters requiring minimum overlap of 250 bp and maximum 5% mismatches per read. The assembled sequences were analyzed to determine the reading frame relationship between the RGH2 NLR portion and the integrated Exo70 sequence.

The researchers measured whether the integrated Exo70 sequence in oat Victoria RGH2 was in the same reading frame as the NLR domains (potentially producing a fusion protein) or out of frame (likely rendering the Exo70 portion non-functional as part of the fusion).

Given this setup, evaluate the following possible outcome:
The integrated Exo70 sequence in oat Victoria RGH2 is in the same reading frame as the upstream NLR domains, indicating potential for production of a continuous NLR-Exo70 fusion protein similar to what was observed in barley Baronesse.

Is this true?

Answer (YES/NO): NO